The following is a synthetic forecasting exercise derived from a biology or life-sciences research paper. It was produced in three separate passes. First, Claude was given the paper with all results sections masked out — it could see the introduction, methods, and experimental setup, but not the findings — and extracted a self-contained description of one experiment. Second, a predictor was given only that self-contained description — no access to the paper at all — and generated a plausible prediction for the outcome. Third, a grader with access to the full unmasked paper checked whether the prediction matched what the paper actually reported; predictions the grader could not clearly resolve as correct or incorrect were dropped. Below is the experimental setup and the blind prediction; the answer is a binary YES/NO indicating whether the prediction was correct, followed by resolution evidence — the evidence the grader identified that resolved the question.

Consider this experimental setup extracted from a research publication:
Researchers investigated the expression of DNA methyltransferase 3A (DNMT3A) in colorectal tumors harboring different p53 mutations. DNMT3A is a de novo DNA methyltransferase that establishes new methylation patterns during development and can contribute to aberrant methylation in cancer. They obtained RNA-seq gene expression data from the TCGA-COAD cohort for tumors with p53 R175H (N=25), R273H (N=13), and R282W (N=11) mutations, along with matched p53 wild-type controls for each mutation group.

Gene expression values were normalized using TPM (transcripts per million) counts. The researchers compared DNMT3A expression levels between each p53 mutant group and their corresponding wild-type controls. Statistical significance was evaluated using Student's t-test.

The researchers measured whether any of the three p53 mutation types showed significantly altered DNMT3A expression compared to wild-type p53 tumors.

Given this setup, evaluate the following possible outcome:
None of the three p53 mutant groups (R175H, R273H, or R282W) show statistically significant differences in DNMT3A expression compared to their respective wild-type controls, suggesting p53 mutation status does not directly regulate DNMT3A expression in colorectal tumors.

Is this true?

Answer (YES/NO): NO